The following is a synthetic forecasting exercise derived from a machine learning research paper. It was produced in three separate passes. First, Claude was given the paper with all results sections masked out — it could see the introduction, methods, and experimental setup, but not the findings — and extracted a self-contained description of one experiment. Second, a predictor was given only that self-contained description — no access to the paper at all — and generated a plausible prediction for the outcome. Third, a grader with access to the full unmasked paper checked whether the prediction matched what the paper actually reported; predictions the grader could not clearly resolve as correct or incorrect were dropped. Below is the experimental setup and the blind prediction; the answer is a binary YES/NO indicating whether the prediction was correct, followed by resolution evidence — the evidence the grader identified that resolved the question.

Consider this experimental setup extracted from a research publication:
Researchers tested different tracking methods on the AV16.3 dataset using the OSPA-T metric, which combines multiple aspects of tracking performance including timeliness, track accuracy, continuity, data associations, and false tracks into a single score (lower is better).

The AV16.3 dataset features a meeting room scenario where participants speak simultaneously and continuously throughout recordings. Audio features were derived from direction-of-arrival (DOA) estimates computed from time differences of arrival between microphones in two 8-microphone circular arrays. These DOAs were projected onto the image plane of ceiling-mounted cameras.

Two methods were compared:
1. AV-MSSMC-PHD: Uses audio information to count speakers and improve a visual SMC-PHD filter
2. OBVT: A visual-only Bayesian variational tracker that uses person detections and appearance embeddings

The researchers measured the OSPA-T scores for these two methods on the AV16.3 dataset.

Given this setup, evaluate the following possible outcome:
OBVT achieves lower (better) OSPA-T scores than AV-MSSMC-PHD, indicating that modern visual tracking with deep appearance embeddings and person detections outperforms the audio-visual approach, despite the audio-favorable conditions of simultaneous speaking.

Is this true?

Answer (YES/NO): YES